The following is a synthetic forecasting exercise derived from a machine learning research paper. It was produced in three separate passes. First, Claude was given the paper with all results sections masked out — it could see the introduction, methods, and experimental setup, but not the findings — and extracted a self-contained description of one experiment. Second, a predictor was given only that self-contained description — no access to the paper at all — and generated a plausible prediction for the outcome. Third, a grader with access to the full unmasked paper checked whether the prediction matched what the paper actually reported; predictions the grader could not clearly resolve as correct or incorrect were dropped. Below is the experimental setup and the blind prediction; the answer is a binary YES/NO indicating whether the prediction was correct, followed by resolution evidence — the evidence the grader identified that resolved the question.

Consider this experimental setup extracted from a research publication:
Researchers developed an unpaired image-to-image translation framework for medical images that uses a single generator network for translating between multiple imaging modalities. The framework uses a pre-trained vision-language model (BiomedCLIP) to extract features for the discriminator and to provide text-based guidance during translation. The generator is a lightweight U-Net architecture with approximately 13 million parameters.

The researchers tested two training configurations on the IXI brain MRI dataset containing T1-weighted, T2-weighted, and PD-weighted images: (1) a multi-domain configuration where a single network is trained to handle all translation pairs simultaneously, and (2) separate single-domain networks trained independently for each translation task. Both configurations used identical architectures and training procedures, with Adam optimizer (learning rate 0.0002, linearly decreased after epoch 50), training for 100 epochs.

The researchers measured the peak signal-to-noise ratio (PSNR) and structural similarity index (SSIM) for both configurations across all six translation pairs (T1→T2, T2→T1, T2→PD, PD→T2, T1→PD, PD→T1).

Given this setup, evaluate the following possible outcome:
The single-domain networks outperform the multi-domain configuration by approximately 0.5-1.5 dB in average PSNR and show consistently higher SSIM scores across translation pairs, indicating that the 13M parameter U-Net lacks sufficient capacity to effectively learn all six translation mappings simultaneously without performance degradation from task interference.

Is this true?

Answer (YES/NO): NO